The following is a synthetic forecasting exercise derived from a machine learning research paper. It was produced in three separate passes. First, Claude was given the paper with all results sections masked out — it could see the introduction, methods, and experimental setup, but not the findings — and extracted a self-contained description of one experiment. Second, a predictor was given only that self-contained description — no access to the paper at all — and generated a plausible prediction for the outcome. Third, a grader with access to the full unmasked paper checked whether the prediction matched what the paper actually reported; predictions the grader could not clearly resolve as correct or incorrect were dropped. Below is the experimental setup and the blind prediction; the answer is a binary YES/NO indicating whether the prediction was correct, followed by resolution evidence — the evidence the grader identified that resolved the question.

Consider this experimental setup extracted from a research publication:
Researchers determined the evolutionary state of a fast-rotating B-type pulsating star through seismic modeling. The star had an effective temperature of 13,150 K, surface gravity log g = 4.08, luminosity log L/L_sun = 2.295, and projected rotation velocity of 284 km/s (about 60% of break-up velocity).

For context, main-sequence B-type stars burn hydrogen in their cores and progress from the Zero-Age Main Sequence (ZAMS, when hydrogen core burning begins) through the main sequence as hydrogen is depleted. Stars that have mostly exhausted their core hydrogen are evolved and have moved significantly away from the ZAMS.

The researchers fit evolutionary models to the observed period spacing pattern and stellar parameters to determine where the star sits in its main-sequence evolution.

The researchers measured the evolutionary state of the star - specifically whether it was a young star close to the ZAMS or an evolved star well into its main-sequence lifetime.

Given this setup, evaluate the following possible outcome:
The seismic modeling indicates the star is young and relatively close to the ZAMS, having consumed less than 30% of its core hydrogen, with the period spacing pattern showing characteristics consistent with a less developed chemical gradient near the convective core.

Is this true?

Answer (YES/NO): YES